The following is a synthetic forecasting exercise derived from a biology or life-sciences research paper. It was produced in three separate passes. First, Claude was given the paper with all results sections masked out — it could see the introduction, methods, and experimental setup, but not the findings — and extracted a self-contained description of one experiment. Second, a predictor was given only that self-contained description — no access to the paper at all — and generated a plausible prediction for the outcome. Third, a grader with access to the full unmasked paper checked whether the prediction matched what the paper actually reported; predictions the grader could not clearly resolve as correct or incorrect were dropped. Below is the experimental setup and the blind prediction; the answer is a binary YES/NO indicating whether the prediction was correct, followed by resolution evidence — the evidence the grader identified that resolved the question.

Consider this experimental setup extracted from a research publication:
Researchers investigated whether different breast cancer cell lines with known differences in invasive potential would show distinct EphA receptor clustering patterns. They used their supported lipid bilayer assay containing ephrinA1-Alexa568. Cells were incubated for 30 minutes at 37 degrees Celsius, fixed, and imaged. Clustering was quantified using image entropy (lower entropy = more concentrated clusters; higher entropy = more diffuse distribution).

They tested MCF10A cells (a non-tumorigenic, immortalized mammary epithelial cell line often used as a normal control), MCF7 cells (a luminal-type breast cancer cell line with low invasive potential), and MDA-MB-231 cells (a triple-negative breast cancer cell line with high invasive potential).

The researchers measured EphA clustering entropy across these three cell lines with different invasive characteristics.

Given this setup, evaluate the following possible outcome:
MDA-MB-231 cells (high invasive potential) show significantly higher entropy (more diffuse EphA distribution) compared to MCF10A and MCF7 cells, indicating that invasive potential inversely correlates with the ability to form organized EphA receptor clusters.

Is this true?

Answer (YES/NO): NO